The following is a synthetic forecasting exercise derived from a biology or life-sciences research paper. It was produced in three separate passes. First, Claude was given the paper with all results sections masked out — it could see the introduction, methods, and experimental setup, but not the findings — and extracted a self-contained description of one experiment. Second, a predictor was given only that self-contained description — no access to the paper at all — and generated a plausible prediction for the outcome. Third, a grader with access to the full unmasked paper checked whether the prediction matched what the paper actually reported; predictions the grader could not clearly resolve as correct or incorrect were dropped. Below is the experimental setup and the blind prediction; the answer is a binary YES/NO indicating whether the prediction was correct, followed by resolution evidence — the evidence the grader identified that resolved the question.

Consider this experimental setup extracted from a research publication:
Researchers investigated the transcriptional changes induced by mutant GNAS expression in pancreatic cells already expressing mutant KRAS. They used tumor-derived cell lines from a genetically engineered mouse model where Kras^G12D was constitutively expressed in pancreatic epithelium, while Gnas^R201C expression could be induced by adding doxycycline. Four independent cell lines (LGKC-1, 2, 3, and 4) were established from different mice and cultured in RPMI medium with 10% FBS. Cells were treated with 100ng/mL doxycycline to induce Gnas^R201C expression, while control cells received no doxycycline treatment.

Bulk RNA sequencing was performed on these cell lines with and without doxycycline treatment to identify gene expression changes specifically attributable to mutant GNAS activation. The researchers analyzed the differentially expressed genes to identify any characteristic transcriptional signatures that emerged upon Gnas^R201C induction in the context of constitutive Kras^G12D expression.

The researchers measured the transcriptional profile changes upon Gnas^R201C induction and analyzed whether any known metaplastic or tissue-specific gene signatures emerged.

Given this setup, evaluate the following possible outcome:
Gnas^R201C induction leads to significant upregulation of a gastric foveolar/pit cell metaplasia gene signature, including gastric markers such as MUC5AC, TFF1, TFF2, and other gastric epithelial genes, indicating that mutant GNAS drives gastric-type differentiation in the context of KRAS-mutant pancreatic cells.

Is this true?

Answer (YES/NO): YES